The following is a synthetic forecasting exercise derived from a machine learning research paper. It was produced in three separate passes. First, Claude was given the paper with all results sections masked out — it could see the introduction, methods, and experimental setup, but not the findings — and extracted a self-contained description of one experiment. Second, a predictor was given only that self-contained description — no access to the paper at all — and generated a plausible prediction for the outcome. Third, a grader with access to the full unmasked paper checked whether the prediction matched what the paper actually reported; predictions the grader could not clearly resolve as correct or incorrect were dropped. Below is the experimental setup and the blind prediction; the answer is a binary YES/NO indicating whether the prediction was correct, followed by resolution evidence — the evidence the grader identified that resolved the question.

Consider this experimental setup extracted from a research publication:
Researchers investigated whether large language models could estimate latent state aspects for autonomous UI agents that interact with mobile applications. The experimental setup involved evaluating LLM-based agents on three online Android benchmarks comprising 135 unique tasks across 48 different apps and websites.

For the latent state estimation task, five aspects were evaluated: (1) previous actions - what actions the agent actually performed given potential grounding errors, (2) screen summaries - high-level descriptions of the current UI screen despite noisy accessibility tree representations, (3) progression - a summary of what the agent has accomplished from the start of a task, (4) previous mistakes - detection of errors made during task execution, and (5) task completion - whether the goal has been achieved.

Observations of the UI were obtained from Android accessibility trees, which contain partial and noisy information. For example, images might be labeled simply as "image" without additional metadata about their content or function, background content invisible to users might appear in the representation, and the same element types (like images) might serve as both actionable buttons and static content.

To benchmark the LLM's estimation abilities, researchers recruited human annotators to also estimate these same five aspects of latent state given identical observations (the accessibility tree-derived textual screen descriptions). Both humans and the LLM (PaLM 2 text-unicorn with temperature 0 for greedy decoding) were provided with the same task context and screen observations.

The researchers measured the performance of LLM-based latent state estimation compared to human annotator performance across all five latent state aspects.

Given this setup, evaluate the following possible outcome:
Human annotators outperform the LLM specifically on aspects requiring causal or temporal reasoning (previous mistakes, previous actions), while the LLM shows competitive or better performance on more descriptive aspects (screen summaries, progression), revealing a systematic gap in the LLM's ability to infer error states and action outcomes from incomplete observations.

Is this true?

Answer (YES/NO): NO